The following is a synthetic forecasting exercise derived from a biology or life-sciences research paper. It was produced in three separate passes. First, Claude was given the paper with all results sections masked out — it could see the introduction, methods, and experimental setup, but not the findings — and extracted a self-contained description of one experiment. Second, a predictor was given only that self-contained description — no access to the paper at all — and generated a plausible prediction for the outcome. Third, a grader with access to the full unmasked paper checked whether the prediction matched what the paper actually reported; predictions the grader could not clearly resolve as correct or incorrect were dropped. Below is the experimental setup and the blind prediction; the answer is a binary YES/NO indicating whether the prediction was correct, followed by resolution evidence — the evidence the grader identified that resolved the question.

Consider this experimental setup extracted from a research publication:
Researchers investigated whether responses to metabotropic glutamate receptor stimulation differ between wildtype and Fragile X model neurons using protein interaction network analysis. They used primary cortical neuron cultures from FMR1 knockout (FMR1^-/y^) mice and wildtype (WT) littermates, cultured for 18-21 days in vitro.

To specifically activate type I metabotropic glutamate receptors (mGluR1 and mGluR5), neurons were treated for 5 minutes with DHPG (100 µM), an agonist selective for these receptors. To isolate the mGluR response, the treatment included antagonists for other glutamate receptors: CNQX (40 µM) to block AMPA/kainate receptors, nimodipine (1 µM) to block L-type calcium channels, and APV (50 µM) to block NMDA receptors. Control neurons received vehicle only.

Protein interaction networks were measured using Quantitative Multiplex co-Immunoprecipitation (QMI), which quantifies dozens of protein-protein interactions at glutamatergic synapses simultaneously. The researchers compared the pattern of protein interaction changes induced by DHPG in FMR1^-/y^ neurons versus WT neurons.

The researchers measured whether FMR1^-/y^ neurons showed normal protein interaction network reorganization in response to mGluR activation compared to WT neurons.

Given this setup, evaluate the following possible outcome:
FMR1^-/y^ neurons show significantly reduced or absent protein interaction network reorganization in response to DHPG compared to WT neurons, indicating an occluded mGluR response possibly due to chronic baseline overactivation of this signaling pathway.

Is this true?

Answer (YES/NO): YES